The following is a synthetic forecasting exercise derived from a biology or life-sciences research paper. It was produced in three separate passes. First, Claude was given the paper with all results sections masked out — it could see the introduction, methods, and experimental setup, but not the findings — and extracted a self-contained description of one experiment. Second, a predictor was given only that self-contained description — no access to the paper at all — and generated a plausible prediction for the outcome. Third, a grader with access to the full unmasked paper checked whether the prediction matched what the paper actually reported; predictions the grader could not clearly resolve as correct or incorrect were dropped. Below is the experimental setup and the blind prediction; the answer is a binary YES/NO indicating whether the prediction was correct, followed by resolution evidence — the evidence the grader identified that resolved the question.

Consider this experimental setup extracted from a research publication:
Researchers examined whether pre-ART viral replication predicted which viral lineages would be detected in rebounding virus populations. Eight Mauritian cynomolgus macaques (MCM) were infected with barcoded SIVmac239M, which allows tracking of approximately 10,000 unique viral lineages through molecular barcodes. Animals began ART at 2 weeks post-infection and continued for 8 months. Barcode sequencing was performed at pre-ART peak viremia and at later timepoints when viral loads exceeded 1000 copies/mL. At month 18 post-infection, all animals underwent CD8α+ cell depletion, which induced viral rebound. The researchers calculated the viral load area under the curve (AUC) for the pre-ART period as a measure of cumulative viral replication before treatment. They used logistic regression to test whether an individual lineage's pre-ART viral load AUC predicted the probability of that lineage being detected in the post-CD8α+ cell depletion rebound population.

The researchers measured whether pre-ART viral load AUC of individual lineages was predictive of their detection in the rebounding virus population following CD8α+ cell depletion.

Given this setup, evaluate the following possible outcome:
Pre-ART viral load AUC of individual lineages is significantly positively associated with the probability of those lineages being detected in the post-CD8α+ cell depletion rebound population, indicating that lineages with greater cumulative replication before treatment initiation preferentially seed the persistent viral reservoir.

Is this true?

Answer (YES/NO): YES